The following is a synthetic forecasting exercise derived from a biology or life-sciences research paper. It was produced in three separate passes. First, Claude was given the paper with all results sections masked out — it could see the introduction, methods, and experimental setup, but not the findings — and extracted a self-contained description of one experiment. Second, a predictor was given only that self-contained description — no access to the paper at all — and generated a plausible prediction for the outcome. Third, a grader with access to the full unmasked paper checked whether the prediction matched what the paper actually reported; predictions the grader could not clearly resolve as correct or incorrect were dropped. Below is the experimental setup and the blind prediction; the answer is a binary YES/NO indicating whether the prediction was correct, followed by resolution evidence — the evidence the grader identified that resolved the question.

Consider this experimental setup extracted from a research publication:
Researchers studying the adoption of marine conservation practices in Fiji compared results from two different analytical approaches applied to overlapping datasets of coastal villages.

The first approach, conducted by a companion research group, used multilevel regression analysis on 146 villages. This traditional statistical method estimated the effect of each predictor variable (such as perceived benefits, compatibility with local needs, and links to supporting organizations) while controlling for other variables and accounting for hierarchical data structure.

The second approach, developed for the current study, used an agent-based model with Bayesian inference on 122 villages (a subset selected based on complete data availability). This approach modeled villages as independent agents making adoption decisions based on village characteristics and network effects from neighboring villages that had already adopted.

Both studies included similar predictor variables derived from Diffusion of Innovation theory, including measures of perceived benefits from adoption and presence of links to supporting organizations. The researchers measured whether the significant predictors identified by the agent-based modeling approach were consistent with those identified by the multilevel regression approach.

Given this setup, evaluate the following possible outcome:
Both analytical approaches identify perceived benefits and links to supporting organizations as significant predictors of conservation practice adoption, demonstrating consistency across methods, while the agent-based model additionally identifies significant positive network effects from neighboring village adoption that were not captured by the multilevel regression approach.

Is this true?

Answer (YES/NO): NO